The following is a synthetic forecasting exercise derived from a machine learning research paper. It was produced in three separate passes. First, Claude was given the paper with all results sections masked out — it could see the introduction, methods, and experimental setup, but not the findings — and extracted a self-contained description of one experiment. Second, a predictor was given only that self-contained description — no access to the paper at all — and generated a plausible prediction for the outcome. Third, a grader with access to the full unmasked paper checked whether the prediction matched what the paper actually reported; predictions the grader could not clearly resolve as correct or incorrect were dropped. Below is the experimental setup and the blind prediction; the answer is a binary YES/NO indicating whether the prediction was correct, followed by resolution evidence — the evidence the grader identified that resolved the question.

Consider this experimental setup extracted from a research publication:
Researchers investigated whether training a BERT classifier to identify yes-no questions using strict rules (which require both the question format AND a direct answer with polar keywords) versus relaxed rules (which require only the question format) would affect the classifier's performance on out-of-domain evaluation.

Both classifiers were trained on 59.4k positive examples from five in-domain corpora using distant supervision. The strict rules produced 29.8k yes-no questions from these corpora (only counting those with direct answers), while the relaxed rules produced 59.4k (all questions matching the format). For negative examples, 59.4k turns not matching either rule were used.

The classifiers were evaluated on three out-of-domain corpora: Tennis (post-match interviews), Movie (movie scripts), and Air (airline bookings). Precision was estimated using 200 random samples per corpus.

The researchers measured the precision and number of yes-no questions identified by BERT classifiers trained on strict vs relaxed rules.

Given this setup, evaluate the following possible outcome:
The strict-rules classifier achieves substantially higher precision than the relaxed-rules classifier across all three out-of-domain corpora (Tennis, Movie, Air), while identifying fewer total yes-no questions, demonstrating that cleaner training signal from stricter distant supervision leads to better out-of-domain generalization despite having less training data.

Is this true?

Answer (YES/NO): NO